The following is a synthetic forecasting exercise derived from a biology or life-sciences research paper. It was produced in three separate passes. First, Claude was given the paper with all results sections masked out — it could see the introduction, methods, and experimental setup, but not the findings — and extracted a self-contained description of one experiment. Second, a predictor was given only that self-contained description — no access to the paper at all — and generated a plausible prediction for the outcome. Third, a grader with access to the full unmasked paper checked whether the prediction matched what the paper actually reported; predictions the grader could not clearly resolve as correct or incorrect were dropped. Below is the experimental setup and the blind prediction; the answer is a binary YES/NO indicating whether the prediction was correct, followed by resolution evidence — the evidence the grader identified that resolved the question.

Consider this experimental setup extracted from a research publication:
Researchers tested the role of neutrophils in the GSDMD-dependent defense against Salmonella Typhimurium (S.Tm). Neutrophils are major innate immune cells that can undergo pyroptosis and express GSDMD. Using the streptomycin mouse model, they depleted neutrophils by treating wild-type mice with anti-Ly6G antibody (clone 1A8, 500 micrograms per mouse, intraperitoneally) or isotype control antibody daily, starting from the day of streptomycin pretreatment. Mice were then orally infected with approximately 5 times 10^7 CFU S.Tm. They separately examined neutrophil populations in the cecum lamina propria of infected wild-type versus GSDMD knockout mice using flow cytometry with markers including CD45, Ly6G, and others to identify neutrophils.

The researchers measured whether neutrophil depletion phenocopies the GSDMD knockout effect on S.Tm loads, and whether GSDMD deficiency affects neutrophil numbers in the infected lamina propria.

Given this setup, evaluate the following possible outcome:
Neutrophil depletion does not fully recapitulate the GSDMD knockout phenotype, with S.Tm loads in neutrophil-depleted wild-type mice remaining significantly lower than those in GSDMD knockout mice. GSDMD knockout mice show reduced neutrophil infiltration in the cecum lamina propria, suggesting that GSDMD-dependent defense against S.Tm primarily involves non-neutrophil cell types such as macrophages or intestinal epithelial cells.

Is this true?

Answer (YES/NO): NO